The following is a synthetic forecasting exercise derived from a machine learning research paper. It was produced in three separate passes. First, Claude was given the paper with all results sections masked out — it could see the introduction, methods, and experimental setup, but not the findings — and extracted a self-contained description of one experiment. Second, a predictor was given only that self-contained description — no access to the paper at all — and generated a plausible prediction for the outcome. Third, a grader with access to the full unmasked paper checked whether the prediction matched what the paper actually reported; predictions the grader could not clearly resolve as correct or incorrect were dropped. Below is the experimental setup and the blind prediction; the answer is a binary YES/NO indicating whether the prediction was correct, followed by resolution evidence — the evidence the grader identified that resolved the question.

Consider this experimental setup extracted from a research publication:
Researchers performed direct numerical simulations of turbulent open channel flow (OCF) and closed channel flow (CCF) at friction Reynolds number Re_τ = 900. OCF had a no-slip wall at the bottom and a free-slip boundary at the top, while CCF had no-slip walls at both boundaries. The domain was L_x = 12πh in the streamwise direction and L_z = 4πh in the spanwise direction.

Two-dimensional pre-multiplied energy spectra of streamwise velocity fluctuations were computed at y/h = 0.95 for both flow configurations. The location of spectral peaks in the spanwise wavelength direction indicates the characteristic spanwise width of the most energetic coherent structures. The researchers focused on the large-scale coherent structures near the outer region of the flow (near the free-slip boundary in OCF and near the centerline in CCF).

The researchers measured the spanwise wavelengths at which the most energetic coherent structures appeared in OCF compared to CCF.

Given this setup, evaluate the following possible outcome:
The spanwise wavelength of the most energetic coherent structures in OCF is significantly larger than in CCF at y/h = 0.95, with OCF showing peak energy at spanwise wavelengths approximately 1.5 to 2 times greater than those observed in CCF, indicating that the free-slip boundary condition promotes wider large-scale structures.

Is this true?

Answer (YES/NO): YES